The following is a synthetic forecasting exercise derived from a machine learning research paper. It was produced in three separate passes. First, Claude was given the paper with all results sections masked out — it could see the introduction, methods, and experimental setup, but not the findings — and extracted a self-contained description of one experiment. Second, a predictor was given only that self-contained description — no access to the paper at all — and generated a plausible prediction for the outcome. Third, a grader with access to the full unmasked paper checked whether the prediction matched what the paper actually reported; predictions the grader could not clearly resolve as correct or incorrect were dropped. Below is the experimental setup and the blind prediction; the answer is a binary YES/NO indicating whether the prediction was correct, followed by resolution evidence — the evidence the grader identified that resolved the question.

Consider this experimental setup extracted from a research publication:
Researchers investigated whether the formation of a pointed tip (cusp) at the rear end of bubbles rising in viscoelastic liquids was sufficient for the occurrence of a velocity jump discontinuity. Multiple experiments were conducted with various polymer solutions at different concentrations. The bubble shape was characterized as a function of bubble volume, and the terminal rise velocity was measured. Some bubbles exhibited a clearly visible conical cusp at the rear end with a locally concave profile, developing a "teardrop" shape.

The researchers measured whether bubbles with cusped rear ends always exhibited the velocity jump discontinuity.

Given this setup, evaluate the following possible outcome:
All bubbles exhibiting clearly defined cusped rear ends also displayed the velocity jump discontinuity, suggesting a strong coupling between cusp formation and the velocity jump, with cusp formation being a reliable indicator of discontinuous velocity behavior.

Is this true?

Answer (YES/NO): NO